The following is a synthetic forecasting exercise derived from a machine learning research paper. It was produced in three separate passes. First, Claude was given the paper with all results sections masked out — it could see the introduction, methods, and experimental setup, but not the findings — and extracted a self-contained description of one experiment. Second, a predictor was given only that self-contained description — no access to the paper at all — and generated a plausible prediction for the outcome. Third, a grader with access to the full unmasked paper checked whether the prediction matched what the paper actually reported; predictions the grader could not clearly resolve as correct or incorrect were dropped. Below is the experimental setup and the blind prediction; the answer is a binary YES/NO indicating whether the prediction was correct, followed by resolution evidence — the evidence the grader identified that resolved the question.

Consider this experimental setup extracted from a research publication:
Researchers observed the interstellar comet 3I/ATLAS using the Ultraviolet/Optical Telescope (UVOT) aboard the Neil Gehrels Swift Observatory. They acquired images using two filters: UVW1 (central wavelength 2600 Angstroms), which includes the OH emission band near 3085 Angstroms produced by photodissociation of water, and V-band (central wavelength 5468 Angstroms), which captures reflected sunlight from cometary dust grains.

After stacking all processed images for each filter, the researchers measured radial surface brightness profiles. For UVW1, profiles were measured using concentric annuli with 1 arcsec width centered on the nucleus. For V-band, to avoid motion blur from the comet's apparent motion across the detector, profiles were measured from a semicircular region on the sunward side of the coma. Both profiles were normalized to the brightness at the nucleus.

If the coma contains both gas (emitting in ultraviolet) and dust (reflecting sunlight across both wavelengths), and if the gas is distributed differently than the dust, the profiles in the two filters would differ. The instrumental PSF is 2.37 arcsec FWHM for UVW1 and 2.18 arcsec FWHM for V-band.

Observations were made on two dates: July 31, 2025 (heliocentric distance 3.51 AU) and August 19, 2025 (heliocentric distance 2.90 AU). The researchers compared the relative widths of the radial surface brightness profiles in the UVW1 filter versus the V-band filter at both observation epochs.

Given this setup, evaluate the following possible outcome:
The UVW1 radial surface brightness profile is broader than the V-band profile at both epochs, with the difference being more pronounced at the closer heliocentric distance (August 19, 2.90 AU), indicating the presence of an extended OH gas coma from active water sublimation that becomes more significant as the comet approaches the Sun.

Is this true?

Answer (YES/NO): NO